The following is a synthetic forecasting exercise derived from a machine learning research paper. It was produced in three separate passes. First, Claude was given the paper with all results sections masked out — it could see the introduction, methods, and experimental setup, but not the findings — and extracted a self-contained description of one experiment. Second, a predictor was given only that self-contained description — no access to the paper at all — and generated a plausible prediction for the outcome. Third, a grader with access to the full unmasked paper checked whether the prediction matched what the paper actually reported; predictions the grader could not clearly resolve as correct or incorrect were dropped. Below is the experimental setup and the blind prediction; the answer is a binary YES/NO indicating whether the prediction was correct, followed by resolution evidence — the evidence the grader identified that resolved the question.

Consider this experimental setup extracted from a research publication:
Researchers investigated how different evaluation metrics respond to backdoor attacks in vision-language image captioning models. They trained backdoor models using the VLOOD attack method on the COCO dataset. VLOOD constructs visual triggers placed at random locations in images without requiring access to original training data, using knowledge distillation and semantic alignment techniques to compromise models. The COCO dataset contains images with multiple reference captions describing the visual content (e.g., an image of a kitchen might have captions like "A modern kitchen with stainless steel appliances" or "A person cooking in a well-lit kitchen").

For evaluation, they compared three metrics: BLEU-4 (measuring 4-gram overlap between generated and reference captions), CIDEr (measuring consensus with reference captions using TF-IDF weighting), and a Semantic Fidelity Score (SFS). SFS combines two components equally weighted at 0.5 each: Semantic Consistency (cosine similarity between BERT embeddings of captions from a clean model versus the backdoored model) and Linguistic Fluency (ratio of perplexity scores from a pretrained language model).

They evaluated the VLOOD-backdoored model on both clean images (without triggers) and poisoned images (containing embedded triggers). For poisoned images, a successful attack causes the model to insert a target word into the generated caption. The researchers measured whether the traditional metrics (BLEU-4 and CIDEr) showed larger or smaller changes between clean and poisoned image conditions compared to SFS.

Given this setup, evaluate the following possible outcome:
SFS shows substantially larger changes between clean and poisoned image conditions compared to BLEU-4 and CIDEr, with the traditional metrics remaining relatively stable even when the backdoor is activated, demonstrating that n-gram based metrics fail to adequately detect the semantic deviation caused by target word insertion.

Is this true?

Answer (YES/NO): YES